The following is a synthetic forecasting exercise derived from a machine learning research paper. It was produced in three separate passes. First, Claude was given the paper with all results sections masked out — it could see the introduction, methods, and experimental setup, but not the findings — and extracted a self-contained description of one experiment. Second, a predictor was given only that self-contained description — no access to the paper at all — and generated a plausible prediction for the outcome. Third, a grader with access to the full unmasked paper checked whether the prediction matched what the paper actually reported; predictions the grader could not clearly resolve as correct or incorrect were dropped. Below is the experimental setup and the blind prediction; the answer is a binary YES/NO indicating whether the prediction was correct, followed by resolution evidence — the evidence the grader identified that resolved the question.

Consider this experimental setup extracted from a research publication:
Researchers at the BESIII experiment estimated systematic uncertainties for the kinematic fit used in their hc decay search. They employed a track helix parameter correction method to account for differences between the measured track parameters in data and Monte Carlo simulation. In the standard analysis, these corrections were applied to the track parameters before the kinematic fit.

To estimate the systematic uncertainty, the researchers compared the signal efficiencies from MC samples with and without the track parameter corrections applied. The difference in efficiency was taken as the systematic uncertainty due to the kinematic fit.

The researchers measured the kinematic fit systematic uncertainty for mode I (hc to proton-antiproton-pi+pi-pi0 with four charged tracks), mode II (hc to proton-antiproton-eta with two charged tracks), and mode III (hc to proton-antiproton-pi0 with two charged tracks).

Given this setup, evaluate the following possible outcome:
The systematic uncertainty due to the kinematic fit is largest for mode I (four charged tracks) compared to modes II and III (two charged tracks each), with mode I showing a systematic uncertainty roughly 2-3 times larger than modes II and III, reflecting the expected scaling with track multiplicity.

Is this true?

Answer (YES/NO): NO